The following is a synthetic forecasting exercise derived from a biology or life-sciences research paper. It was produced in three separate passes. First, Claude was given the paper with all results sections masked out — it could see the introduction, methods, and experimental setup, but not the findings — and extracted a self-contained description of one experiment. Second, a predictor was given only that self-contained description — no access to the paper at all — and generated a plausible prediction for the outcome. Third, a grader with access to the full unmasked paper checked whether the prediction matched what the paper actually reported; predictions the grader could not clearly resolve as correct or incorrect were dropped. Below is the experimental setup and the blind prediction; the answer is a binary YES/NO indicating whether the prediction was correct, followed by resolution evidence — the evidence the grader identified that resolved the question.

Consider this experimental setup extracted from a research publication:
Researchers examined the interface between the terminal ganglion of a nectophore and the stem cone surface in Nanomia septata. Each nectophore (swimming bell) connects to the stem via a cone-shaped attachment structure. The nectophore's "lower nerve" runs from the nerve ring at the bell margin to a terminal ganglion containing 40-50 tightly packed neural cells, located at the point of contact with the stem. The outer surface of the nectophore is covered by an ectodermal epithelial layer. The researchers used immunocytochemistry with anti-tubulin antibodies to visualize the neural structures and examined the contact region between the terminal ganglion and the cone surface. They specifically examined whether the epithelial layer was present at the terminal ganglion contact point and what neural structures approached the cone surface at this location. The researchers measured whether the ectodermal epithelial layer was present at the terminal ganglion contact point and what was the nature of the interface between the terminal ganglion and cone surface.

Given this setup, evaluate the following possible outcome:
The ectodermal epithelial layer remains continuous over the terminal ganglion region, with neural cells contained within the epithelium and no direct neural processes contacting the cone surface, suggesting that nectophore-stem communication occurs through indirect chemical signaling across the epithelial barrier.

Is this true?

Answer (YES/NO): NO